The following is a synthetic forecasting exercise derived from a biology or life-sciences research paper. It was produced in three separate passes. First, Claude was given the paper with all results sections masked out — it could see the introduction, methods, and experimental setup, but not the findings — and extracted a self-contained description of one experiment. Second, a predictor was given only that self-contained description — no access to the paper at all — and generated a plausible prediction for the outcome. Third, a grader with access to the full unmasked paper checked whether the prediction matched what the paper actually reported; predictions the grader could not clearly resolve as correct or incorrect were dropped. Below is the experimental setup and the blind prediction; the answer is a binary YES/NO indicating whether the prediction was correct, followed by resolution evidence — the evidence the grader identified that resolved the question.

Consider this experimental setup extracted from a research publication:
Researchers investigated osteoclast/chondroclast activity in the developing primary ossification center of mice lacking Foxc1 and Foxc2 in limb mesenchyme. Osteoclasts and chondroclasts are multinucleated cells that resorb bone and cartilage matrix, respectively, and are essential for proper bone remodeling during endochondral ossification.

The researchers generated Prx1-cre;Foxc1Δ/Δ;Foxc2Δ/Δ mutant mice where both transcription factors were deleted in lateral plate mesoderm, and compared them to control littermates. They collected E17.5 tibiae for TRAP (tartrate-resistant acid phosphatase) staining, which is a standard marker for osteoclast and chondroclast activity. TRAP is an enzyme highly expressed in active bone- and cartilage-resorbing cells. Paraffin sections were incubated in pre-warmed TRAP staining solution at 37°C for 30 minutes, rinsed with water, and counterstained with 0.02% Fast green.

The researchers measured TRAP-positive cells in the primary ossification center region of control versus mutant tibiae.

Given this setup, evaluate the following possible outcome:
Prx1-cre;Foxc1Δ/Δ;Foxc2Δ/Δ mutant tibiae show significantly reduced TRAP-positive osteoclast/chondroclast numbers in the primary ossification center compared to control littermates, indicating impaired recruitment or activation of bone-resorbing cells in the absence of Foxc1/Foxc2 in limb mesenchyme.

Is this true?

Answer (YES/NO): YES